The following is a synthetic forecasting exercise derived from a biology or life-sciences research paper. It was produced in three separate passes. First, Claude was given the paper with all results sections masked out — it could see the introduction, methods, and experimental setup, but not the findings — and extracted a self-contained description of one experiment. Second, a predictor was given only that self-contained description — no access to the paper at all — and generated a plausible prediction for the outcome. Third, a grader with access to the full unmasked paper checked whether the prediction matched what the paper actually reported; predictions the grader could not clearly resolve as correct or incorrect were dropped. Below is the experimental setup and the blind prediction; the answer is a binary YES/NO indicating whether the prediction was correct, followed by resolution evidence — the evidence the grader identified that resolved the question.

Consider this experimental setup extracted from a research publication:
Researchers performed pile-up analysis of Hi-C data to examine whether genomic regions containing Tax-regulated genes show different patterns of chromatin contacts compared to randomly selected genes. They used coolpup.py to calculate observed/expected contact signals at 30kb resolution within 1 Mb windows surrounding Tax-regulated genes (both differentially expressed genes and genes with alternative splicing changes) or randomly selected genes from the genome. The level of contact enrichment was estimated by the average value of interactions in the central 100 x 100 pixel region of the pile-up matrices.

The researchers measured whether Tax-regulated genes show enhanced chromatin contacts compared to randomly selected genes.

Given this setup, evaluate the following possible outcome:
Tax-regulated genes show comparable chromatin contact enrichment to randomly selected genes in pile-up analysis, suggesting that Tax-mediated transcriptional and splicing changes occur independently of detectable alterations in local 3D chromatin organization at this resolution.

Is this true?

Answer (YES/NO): NO